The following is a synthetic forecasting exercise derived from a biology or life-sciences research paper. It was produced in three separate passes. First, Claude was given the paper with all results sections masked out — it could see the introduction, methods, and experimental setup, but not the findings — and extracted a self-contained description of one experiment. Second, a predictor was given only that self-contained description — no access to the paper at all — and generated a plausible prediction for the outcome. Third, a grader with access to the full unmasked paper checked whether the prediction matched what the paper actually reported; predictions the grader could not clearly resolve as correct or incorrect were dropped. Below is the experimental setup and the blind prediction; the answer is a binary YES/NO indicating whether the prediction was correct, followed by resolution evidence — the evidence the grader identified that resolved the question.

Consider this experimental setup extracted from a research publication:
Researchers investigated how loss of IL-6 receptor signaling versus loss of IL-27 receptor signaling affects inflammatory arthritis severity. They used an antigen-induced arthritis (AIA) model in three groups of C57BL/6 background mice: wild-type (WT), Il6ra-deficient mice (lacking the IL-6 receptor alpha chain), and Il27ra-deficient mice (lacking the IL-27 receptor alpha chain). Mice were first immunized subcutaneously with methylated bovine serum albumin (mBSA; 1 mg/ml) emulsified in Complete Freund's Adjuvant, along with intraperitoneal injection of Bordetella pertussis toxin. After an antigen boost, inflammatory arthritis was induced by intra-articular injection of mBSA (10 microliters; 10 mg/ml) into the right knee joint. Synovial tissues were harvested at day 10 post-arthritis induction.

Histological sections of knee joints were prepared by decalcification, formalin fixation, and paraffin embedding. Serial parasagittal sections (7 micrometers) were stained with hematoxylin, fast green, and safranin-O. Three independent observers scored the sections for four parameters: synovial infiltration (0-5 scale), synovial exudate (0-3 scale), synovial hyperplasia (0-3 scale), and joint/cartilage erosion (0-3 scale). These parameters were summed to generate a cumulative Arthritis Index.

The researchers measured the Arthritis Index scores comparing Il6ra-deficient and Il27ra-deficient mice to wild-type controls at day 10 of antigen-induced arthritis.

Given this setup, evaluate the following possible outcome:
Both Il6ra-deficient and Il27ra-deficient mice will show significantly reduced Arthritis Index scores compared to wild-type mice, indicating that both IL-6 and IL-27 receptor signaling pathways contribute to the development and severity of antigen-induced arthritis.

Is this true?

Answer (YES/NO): NO